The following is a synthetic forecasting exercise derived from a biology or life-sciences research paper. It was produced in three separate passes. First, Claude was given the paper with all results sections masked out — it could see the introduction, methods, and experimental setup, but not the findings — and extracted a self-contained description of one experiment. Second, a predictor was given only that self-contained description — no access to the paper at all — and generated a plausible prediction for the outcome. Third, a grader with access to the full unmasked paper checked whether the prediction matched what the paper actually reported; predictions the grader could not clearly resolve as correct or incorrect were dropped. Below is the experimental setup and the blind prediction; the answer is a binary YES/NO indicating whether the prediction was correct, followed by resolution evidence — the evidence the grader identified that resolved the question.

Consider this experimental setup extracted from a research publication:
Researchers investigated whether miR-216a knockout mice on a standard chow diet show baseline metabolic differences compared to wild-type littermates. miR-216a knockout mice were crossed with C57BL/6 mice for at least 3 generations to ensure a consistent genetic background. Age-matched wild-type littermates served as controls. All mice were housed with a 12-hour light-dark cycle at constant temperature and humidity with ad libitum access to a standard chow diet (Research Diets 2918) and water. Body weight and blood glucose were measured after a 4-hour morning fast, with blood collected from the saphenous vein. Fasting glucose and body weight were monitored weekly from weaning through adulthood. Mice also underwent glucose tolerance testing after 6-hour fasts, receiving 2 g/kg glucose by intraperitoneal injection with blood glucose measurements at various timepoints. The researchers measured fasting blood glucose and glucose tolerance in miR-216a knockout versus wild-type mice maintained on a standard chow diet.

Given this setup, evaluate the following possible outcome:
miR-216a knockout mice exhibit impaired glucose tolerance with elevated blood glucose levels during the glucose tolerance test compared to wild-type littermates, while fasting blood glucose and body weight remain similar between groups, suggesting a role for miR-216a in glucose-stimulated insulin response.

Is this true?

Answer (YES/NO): NO